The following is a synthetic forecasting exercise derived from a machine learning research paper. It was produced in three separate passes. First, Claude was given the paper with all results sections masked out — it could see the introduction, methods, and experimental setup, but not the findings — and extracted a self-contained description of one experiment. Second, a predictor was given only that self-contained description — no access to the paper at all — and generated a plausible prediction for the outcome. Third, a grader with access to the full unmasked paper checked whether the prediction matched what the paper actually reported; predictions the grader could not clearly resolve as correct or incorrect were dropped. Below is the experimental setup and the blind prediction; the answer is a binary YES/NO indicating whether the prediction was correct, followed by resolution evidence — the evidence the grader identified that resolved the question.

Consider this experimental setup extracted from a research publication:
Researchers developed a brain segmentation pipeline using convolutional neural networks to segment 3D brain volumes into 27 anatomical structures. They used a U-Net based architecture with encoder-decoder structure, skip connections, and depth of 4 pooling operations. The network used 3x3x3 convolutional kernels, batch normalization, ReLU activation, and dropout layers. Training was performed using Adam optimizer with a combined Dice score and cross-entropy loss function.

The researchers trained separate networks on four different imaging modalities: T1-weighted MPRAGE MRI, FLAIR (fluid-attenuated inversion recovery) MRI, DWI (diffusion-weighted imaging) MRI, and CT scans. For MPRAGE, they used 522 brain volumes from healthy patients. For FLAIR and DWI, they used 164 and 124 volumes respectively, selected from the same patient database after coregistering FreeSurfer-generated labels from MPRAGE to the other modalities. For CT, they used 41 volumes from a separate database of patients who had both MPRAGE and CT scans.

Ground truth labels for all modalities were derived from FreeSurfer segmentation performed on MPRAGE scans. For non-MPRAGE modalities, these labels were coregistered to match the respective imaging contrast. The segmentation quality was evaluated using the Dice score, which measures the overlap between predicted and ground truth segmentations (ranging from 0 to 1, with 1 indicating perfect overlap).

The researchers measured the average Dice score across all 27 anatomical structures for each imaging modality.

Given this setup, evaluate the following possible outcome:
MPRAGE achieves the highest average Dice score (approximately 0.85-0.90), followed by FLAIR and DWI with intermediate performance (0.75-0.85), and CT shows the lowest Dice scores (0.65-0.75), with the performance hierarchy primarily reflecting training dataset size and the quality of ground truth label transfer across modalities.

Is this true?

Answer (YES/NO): NO